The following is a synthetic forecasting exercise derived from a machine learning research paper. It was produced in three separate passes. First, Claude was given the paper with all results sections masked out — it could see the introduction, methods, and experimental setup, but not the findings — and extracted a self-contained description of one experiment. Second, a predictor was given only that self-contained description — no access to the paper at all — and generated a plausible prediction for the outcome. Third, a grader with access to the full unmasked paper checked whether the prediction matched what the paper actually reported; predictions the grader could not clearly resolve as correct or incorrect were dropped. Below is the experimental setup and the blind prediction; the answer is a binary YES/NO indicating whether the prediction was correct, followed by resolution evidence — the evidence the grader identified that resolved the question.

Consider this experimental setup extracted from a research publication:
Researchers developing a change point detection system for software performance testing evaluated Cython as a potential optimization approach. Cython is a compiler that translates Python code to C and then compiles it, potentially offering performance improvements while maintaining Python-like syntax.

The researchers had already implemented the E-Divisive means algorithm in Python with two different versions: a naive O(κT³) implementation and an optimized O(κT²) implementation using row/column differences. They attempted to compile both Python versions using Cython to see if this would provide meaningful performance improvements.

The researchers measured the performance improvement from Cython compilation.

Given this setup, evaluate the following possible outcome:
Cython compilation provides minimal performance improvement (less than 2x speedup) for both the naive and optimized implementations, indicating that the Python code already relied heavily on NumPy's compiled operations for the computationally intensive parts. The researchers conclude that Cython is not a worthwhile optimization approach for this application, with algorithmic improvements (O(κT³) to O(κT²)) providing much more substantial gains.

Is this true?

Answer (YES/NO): NO